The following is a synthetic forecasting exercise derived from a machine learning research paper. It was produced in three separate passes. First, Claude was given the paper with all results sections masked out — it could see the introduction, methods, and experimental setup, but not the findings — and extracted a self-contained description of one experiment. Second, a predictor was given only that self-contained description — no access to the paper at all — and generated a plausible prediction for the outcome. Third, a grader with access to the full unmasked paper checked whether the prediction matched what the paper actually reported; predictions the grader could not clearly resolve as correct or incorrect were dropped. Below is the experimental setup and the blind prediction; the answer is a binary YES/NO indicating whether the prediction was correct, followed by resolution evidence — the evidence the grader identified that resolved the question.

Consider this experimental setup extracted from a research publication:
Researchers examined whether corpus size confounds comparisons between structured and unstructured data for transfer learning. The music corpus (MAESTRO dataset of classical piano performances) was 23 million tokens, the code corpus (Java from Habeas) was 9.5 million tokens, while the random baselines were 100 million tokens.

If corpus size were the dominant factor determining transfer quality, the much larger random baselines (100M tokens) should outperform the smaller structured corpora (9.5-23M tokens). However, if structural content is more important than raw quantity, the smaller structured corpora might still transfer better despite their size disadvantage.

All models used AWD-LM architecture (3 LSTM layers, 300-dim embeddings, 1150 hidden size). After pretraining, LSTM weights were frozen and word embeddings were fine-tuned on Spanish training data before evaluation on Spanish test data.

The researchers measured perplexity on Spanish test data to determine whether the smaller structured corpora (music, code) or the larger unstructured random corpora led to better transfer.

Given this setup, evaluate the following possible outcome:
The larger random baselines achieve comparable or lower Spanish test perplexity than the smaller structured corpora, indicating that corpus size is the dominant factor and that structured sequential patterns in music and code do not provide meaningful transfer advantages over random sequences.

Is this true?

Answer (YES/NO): NO